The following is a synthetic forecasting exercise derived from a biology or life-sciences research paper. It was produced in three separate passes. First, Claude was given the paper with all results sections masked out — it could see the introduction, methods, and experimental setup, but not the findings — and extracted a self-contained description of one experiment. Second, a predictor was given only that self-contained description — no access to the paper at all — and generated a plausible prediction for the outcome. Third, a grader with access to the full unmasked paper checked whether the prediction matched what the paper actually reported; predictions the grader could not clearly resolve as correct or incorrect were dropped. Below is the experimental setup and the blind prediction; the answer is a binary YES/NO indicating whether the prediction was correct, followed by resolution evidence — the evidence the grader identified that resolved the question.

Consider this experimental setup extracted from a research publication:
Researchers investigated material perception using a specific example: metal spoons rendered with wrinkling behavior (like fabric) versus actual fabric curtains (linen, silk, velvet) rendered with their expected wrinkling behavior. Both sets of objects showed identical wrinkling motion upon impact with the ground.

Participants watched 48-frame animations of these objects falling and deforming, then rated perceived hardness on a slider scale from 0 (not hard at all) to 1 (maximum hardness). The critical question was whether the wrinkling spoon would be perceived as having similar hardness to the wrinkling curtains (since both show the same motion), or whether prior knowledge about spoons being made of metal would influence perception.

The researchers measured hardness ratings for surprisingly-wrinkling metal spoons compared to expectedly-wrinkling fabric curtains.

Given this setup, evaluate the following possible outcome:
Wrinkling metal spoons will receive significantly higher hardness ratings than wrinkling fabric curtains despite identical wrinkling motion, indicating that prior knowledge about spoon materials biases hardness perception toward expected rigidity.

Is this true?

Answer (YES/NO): YES